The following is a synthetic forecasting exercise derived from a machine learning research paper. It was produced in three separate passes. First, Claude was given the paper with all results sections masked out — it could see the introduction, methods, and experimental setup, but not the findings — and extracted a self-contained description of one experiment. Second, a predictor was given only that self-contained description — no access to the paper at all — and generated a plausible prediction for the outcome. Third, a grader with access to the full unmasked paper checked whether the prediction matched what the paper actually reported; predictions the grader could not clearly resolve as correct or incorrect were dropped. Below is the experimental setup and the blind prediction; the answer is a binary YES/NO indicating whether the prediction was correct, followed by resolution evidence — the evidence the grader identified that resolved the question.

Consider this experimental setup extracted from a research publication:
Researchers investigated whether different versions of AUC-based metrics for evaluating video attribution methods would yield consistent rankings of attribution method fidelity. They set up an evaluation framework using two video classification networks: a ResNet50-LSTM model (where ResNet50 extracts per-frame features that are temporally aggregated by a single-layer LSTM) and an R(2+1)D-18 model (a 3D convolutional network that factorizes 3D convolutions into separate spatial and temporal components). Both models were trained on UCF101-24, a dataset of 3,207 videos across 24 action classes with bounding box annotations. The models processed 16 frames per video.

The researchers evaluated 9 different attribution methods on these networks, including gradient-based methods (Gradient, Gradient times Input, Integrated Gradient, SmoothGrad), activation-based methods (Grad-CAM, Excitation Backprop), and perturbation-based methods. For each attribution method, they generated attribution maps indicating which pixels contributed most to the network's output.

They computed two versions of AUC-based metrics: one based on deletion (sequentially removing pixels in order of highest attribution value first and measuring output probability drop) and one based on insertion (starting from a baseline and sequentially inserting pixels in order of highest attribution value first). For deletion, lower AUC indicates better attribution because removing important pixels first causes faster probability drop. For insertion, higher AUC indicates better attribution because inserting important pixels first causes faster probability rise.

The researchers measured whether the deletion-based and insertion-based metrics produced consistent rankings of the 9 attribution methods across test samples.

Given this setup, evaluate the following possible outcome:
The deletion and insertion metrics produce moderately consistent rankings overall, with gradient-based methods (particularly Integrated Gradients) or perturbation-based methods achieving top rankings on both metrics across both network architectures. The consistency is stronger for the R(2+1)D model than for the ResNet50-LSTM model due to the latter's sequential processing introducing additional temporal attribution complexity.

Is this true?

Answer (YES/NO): NO